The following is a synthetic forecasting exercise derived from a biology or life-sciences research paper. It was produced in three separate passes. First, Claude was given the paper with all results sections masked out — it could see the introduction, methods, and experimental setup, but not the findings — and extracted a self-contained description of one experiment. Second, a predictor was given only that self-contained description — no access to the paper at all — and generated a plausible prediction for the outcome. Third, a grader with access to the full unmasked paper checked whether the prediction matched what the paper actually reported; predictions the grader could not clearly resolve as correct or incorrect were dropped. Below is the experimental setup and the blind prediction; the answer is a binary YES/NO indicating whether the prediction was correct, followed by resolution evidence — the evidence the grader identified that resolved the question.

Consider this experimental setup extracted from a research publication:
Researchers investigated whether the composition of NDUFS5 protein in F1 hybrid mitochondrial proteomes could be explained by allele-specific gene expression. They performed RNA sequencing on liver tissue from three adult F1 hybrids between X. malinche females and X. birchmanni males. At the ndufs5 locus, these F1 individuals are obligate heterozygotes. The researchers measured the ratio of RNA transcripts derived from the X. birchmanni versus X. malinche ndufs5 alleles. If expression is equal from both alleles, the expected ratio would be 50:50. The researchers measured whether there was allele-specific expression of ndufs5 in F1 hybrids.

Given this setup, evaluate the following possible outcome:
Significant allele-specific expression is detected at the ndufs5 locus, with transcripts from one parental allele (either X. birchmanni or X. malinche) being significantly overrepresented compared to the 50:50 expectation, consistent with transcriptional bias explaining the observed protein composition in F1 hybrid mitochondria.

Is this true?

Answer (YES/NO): NO